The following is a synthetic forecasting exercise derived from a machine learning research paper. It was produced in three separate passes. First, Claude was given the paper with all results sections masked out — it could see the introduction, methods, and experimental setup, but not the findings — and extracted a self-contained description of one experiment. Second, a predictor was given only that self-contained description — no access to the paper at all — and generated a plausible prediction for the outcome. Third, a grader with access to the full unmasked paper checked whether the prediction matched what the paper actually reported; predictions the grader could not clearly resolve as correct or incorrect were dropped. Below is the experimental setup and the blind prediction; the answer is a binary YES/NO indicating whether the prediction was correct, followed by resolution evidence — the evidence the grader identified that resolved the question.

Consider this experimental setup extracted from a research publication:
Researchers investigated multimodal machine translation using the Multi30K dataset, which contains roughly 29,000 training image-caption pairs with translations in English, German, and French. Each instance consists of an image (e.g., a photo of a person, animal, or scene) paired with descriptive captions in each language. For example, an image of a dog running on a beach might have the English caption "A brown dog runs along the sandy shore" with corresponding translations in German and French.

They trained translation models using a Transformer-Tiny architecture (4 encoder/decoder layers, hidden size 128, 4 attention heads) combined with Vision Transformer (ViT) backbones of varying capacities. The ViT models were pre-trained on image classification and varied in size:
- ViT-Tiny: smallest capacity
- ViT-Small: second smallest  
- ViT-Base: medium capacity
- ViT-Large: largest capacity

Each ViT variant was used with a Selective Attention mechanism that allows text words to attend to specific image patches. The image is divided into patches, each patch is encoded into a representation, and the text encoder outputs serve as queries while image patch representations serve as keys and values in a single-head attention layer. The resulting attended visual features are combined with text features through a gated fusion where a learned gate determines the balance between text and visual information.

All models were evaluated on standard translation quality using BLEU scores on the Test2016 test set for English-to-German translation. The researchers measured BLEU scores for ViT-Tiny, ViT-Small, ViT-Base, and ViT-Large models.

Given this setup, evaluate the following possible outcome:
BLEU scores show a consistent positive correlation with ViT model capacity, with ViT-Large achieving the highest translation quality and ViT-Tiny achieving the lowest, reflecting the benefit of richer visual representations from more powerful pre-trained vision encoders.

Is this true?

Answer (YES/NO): NO